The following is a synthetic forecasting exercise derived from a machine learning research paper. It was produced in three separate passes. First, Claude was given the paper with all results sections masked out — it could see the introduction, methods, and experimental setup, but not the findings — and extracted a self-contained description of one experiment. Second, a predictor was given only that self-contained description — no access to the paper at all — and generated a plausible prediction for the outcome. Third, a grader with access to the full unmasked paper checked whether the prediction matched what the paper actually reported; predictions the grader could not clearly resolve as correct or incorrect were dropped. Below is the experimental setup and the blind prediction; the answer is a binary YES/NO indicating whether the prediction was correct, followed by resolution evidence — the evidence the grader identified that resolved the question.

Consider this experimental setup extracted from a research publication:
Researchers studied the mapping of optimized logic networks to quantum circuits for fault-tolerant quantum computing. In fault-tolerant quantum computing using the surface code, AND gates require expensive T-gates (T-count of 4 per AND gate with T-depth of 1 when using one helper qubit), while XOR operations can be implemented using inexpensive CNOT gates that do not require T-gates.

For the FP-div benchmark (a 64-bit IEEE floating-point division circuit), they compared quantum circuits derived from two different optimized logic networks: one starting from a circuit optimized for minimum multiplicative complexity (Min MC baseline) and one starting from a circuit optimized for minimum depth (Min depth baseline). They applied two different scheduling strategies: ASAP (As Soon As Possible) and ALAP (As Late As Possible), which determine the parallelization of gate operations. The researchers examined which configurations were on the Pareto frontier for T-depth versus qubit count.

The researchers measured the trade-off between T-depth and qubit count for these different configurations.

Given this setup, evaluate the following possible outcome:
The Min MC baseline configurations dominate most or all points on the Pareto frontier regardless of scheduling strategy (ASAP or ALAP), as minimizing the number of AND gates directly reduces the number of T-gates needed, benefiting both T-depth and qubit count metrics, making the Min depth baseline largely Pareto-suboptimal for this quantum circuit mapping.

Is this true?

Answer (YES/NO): NO